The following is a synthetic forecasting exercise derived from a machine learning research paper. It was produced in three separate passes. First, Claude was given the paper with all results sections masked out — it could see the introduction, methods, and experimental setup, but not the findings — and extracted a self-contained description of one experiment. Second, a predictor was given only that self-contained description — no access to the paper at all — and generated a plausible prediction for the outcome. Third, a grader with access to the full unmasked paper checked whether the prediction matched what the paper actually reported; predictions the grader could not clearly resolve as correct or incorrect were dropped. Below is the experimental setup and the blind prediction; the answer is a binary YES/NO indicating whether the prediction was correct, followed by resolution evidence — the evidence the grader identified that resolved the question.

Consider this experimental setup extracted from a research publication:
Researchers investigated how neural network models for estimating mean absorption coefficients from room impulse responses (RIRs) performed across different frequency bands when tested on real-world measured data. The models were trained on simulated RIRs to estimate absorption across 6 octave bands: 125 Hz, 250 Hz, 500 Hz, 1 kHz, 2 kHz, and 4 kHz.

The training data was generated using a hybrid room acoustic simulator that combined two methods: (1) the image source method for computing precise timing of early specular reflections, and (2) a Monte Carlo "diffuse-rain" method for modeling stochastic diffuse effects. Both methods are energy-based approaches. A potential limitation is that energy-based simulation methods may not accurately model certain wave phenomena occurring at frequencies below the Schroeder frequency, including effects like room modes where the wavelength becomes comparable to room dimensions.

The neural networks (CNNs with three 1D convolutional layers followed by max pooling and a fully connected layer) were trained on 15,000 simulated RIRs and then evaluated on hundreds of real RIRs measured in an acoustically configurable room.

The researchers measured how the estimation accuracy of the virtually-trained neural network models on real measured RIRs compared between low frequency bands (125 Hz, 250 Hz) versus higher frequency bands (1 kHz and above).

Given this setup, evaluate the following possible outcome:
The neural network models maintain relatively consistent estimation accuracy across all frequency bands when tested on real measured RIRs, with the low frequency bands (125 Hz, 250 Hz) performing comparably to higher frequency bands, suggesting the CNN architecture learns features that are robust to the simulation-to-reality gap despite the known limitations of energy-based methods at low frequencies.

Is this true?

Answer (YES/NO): NO